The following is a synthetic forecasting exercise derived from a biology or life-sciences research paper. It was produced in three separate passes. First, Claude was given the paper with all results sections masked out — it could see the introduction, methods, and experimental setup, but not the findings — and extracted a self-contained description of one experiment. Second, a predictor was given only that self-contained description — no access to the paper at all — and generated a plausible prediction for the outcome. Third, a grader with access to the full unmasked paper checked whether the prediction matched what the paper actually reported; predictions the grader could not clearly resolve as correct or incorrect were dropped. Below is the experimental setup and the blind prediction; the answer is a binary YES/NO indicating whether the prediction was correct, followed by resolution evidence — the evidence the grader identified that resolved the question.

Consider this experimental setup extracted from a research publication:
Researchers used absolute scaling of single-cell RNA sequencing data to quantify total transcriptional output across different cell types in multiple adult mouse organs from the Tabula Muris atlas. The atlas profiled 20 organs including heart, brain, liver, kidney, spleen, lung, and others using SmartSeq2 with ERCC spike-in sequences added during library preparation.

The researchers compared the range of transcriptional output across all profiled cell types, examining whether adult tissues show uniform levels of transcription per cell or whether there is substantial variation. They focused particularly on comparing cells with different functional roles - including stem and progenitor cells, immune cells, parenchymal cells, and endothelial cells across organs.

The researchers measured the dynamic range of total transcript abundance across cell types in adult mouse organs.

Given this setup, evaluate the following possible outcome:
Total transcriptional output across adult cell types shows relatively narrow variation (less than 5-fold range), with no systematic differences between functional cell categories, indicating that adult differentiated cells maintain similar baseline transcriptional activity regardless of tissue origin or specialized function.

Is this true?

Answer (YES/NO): NO